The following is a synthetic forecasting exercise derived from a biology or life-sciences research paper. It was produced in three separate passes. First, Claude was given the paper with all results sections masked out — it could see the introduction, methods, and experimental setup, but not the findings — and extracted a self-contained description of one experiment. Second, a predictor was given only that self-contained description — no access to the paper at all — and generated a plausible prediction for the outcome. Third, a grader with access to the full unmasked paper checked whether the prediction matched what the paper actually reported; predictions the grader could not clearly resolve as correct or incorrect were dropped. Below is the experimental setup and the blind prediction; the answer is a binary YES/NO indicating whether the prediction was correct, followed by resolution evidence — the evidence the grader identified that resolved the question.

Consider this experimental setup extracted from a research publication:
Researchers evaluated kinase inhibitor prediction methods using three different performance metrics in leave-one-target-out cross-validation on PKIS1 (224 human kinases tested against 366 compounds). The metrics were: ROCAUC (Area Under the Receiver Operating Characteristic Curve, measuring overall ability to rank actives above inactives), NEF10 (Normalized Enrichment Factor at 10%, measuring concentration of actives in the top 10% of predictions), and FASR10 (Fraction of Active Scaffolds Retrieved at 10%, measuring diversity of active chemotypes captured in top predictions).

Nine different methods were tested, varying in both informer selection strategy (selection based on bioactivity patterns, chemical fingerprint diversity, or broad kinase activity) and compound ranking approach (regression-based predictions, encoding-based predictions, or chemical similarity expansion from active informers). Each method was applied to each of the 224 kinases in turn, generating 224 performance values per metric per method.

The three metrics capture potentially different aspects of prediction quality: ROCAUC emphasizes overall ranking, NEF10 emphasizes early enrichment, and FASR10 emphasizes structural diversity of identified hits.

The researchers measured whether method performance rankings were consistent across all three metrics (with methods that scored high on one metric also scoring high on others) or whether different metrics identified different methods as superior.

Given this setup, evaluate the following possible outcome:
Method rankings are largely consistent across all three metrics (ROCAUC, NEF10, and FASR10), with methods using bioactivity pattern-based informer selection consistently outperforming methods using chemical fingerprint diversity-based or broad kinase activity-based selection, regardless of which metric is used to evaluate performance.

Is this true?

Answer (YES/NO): YES